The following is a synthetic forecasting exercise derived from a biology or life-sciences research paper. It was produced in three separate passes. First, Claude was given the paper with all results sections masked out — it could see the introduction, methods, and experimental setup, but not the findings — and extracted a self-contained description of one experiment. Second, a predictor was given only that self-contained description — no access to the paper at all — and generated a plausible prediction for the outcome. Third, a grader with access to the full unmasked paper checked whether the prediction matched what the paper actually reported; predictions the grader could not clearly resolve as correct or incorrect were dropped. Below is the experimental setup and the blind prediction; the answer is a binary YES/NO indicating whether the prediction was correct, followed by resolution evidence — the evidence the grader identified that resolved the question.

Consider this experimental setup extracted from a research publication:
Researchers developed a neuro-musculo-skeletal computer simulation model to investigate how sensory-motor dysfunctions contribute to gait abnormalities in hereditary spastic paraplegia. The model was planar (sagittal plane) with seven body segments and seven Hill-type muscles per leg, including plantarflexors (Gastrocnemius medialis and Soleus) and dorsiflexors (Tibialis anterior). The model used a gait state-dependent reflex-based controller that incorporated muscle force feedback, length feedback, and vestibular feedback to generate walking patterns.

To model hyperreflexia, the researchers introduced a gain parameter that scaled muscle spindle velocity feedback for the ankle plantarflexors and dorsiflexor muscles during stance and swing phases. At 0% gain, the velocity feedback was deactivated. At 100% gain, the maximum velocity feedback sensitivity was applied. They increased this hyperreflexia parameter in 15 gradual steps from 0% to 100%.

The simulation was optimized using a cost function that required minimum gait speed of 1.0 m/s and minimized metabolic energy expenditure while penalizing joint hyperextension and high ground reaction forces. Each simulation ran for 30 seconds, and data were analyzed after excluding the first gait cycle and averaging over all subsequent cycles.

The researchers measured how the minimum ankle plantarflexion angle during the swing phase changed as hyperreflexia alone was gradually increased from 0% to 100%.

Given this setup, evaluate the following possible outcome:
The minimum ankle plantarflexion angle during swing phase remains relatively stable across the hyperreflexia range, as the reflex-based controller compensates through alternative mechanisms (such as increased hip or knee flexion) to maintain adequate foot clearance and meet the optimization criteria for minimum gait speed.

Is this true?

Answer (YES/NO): NO